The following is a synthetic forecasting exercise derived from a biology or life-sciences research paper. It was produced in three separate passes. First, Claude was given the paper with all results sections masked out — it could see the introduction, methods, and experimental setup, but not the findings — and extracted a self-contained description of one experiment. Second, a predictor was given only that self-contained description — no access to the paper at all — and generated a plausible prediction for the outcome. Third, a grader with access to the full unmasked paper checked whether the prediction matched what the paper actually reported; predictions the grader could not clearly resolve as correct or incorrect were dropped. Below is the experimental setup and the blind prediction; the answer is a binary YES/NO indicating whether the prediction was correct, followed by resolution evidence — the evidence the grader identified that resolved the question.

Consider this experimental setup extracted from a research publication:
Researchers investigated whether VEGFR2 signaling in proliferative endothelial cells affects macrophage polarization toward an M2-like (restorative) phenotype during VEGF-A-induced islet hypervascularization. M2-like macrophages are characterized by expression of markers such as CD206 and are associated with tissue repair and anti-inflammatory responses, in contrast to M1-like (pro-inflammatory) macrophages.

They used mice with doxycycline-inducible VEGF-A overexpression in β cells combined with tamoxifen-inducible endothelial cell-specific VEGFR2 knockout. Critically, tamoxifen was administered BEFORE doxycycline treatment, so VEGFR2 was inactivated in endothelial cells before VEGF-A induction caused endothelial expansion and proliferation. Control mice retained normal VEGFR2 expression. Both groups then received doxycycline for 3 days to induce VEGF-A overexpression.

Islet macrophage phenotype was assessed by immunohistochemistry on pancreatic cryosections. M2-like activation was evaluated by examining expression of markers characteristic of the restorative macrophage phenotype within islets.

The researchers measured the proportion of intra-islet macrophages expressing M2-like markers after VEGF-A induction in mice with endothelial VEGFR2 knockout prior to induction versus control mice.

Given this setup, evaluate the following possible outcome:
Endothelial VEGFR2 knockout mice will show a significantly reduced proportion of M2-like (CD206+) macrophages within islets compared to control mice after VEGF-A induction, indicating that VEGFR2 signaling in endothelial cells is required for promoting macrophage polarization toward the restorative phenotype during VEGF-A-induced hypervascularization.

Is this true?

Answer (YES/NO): YES